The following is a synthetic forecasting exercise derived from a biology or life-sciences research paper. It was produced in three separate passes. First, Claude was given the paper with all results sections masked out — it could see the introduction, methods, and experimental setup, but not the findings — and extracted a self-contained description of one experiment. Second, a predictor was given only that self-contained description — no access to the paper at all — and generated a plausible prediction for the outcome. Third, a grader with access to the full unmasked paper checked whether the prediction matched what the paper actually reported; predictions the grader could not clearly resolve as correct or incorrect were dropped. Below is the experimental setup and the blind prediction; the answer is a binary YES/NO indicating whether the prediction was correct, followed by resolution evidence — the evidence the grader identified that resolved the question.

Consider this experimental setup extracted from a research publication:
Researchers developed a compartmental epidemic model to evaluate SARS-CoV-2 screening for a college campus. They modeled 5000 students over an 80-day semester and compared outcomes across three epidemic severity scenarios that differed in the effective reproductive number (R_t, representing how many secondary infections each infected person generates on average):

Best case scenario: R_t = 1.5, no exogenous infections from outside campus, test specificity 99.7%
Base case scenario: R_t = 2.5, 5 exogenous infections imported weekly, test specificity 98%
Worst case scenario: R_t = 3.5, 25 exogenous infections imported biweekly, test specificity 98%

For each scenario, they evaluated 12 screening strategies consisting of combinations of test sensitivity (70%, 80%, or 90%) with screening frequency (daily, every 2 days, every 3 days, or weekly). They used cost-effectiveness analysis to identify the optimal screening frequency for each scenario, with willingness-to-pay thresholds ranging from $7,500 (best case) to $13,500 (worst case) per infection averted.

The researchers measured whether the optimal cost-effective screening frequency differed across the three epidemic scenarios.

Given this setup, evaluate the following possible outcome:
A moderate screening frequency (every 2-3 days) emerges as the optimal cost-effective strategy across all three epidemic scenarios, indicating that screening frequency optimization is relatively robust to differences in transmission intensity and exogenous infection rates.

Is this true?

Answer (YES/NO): NO